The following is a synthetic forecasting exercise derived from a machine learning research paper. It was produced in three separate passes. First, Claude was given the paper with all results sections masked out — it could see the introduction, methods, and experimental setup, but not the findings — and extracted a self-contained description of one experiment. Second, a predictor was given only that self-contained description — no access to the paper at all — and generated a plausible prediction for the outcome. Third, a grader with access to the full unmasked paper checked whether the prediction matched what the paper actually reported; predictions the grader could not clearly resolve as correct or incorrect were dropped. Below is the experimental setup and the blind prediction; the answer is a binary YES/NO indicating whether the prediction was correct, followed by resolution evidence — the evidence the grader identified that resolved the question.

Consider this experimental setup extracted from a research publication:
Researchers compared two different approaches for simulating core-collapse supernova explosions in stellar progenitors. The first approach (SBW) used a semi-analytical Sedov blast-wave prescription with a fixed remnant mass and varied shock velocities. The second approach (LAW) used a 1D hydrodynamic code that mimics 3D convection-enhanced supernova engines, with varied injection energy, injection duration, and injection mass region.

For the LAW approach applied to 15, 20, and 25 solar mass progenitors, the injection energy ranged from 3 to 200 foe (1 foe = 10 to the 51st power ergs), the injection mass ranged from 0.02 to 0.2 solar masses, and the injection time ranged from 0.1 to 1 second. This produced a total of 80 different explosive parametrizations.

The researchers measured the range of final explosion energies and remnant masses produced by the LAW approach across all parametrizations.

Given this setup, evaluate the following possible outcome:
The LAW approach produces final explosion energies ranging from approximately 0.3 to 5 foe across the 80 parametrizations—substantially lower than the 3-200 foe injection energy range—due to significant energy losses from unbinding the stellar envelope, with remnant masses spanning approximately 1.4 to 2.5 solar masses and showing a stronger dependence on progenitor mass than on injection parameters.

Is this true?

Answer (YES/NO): NO